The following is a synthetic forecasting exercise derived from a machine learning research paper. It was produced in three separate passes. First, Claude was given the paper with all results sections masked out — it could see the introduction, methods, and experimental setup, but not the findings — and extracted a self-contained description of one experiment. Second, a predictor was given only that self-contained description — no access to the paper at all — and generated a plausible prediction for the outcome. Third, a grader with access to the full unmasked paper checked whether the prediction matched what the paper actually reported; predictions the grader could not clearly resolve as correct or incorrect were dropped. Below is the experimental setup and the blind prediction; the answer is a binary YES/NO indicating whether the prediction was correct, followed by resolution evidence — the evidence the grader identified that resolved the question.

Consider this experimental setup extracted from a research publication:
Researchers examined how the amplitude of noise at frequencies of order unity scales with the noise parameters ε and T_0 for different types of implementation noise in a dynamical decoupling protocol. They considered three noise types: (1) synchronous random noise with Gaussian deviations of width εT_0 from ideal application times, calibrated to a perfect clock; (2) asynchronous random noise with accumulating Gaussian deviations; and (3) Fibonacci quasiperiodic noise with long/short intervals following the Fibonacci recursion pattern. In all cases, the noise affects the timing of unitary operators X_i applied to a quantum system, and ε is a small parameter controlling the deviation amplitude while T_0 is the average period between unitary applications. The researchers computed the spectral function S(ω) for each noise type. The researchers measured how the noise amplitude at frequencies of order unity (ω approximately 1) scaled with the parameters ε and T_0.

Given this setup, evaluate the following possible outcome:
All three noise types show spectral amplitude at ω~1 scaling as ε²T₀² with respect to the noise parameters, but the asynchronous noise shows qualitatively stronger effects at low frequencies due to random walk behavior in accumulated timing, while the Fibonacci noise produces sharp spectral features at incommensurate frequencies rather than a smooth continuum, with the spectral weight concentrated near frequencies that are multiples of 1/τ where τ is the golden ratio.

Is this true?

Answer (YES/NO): NO